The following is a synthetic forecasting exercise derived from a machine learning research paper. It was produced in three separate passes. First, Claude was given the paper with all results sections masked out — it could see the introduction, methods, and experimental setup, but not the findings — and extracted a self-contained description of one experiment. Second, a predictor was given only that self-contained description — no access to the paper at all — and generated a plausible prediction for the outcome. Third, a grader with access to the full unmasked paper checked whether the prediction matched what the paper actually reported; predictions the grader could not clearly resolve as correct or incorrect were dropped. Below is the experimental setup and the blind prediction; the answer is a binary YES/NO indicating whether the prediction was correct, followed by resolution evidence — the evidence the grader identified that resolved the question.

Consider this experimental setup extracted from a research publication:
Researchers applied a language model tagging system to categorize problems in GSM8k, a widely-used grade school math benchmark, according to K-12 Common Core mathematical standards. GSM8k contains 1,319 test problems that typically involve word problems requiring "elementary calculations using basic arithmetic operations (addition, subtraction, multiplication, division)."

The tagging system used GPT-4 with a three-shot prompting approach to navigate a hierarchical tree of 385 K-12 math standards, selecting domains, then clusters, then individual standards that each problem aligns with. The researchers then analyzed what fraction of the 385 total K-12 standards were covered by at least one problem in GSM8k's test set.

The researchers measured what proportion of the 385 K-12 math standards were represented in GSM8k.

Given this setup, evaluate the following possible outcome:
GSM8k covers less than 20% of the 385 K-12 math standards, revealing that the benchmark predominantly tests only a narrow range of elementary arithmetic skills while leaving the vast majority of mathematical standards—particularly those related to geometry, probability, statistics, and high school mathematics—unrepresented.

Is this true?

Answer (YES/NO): NO